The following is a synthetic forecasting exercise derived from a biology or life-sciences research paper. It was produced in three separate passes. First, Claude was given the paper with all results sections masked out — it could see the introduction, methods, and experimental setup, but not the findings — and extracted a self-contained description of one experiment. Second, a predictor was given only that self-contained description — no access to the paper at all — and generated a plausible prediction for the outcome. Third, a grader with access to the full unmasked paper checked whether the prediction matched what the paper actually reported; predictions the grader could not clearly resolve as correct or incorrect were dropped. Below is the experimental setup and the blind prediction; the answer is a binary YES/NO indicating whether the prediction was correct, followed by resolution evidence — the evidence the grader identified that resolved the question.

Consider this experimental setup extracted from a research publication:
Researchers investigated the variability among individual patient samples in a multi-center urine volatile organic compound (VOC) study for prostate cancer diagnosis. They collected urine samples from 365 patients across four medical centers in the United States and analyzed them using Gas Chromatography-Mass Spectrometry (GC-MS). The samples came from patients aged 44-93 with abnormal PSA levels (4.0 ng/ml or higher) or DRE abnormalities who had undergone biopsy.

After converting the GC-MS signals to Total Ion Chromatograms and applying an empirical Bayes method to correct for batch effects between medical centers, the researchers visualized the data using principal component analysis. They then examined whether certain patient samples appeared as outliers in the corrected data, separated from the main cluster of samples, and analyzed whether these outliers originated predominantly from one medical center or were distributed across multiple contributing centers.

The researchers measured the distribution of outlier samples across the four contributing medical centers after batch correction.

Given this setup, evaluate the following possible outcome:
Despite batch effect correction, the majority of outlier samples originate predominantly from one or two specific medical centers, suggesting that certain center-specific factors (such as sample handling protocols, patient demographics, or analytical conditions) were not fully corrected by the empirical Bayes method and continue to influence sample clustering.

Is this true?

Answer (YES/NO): NO